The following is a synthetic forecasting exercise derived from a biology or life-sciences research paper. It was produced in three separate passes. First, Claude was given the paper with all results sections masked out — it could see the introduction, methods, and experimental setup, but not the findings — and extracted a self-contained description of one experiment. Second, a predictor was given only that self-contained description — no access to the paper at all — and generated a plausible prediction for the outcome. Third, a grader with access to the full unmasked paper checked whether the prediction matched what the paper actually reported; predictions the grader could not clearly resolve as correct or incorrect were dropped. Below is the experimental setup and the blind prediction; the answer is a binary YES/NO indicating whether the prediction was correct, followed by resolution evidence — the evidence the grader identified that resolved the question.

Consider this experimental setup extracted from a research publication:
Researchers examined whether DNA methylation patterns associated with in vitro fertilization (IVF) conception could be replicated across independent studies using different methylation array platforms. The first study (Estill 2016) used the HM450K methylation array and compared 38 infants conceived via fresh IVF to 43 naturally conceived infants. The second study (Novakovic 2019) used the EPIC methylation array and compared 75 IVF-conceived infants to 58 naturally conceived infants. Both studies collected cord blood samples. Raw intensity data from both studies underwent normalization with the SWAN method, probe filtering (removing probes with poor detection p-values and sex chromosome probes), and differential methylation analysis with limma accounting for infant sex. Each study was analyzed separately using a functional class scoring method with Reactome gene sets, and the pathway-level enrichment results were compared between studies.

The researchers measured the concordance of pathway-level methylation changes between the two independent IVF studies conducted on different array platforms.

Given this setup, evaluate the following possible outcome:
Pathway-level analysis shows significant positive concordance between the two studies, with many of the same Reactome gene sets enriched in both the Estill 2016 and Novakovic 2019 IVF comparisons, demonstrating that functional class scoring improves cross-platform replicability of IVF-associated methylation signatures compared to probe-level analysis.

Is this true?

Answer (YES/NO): NO